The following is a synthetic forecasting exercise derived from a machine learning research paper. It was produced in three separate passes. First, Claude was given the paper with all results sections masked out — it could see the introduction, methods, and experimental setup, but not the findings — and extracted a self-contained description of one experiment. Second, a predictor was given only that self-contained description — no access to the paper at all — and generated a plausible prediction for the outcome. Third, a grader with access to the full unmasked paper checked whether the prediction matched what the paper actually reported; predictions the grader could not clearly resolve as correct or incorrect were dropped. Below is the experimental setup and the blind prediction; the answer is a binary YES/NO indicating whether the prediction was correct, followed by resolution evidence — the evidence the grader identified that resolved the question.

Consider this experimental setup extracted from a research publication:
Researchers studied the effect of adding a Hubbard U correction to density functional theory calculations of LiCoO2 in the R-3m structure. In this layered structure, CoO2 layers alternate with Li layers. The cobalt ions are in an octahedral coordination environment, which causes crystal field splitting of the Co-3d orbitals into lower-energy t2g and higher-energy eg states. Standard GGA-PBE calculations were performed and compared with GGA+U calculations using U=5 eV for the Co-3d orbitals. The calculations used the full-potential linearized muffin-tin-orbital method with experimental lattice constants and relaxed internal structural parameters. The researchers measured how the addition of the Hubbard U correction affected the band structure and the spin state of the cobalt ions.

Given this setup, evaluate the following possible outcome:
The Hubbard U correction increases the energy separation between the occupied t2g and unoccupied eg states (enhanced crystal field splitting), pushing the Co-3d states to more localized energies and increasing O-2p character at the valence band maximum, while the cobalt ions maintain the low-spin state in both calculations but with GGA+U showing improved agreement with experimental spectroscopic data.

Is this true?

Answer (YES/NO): NO